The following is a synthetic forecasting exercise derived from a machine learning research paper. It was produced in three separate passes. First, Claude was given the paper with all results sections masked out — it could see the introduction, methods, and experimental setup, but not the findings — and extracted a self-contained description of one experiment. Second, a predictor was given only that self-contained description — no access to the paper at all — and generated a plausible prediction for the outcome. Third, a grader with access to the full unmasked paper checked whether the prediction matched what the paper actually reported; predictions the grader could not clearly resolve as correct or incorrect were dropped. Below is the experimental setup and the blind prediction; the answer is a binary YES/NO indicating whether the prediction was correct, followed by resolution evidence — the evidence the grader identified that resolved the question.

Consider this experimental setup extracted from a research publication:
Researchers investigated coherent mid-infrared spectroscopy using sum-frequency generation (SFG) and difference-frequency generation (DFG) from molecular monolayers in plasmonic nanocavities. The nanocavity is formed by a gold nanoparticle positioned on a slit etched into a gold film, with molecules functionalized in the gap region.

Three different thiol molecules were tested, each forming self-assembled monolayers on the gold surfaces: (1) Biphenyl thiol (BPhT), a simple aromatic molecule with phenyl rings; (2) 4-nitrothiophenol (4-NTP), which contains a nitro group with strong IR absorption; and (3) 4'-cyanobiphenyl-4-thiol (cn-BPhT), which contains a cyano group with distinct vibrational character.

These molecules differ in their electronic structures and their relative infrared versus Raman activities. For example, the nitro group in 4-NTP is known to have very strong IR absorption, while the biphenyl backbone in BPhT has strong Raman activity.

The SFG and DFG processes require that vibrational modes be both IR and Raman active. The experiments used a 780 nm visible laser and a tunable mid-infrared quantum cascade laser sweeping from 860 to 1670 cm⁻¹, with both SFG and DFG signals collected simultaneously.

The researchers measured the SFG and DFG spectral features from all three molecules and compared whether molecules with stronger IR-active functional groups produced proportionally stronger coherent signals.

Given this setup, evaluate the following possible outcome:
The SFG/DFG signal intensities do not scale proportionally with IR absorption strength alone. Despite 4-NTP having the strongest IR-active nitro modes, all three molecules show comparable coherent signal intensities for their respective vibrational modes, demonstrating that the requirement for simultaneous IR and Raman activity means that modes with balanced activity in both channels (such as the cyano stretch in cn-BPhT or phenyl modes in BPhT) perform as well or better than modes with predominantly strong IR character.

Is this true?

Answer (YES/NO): NO